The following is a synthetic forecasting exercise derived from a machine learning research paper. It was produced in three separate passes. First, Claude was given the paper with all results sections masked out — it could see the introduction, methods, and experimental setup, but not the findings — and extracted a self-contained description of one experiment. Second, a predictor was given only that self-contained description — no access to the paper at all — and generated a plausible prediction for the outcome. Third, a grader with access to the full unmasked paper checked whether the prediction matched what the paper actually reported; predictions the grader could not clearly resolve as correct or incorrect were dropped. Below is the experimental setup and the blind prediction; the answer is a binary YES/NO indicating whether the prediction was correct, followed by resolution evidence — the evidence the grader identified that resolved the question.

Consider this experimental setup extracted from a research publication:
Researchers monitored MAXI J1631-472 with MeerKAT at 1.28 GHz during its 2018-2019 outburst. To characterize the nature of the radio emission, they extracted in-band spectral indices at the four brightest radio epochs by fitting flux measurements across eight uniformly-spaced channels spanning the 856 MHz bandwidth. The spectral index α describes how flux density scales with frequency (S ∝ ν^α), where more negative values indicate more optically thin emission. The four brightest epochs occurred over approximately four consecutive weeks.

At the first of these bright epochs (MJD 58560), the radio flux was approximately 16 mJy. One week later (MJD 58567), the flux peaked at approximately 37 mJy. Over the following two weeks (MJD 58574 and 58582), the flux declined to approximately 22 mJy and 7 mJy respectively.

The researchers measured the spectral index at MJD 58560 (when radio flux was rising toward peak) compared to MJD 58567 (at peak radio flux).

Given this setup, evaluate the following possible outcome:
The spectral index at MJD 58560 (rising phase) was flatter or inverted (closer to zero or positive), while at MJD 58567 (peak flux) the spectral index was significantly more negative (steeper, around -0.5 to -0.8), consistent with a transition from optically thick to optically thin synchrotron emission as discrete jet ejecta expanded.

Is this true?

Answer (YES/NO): NO